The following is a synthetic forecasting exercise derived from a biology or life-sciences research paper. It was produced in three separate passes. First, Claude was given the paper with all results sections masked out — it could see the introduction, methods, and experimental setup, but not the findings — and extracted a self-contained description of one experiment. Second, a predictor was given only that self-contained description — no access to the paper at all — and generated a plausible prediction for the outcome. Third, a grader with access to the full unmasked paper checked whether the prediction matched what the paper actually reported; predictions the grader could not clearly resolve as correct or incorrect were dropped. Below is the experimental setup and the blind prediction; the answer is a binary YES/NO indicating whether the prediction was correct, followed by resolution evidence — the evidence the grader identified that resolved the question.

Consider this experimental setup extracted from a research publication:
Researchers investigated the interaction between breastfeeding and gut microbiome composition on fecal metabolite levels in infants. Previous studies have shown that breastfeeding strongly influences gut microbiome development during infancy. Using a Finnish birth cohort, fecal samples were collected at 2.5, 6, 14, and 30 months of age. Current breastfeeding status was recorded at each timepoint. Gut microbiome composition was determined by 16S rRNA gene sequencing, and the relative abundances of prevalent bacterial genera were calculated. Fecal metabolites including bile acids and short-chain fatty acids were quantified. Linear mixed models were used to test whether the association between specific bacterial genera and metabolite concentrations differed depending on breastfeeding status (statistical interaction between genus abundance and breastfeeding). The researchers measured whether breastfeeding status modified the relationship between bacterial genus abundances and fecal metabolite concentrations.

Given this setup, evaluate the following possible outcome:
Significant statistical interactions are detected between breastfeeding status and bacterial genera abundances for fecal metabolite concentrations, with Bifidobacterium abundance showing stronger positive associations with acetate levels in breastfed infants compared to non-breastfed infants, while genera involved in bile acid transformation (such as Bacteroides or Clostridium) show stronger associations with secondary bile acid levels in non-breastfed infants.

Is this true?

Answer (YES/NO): NO